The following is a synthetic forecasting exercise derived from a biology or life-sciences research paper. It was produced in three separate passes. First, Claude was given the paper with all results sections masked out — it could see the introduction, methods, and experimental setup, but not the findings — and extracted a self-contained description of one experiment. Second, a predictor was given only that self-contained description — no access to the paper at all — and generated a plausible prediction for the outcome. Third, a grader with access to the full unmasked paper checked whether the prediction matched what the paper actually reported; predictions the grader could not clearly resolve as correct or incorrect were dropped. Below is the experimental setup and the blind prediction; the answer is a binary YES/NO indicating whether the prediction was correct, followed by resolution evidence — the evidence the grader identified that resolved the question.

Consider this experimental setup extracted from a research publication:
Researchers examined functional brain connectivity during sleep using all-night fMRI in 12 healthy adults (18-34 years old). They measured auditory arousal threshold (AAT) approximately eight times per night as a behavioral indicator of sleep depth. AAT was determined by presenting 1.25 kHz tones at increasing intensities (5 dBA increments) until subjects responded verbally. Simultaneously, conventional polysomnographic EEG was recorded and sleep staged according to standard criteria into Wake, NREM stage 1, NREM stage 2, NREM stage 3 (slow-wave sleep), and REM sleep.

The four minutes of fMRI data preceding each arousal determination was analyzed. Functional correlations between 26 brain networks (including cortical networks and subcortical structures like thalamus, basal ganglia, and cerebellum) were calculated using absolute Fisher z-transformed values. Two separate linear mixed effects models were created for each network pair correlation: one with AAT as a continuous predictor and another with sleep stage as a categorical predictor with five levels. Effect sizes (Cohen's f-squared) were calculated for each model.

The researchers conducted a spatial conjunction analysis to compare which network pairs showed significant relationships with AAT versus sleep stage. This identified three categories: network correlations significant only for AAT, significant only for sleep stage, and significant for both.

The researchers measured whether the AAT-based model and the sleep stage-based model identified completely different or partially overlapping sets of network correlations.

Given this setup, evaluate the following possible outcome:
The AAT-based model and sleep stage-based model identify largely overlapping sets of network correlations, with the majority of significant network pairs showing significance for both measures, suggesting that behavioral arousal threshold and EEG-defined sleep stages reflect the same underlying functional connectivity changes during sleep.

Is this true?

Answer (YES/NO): NO